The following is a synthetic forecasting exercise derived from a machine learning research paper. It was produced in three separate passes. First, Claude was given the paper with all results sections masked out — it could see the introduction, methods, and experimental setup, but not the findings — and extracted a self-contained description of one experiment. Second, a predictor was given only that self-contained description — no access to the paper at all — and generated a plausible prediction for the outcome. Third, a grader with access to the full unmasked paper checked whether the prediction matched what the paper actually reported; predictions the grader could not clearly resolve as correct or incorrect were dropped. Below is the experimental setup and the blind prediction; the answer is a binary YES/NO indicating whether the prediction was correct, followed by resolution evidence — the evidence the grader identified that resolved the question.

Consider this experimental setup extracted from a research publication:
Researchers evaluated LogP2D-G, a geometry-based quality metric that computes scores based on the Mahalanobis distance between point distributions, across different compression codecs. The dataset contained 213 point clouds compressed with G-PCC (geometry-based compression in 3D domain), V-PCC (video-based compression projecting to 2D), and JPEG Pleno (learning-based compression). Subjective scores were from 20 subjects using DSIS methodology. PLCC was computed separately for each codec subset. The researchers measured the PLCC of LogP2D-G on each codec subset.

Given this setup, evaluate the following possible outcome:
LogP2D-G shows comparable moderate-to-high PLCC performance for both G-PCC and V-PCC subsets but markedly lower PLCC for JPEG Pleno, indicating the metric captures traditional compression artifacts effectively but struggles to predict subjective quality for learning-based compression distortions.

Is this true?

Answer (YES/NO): NO